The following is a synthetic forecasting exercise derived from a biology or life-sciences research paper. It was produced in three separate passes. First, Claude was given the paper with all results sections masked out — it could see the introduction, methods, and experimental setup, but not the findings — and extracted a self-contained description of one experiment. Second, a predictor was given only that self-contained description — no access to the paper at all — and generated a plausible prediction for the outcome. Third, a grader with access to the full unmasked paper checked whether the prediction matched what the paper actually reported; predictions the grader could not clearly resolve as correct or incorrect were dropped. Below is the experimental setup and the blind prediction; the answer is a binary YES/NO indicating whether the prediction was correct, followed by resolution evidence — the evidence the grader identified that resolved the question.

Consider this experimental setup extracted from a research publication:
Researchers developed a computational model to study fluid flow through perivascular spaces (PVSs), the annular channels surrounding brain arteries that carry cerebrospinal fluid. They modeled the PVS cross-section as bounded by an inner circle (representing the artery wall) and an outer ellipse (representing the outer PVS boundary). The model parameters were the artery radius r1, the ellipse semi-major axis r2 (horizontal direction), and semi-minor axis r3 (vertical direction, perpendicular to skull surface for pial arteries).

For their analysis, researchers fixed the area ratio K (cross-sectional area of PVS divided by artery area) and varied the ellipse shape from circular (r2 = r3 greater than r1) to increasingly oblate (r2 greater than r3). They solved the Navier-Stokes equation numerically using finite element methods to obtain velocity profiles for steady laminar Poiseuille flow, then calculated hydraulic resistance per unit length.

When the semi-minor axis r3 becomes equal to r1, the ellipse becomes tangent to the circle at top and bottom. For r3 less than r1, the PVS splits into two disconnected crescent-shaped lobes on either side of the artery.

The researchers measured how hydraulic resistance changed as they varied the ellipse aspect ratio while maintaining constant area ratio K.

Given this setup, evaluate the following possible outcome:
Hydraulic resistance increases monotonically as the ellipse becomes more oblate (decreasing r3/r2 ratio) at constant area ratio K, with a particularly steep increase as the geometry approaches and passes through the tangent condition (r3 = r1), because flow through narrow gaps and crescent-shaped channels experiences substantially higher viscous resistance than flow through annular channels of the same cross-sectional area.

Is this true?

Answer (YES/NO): NO